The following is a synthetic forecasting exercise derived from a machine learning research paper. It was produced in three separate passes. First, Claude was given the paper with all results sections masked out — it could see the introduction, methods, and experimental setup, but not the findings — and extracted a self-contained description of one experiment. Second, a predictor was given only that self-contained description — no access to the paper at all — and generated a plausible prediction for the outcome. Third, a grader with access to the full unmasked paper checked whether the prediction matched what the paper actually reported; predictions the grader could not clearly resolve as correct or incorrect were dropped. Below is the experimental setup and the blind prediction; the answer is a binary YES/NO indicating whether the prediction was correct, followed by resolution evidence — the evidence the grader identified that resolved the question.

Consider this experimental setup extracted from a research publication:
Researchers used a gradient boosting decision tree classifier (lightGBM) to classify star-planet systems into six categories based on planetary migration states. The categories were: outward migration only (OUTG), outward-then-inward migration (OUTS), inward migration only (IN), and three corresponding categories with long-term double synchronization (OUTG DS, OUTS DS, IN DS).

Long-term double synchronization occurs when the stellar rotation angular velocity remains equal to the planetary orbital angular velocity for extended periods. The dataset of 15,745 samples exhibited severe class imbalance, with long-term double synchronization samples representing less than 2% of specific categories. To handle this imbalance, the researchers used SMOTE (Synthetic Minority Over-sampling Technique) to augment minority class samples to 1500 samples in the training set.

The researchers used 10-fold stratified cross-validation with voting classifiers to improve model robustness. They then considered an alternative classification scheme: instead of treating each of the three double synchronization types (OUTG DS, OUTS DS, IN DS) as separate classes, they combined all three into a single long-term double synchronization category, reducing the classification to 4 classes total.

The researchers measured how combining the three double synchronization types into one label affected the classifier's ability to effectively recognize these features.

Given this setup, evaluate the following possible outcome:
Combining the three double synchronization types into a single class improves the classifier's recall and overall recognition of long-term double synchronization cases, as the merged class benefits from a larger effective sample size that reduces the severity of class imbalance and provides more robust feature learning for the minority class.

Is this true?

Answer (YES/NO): YES